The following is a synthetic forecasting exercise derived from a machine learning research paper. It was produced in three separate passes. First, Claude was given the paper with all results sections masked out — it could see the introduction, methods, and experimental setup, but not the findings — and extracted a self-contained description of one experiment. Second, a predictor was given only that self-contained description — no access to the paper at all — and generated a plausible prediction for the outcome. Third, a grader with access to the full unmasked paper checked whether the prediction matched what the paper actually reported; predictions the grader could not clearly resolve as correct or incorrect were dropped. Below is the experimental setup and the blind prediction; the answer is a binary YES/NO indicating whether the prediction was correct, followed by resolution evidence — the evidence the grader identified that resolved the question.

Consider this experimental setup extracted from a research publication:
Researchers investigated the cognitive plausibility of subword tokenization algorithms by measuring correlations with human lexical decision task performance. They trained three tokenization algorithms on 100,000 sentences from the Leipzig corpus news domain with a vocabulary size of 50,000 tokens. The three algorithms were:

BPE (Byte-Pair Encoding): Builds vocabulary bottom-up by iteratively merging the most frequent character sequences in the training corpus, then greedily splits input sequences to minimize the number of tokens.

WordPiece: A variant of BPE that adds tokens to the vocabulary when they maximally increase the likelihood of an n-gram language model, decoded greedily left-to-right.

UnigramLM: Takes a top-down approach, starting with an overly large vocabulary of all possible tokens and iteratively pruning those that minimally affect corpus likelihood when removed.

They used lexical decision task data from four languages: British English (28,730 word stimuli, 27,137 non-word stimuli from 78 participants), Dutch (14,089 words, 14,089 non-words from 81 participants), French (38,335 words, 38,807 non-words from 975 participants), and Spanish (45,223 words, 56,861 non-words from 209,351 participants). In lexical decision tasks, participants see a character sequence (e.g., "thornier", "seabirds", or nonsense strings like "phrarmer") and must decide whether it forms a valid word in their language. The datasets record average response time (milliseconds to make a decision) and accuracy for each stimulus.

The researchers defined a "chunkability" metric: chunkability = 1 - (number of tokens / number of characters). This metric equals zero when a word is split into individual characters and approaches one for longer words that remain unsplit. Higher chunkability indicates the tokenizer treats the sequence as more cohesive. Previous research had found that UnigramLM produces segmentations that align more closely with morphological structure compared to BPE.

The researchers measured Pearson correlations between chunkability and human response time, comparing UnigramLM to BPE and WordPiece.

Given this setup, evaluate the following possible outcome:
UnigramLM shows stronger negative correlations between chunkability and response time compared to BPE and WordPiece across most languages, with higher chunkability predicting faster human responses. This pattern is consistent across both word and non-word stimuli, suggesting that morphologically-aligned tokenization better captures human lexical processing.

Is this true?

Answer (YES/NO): NO